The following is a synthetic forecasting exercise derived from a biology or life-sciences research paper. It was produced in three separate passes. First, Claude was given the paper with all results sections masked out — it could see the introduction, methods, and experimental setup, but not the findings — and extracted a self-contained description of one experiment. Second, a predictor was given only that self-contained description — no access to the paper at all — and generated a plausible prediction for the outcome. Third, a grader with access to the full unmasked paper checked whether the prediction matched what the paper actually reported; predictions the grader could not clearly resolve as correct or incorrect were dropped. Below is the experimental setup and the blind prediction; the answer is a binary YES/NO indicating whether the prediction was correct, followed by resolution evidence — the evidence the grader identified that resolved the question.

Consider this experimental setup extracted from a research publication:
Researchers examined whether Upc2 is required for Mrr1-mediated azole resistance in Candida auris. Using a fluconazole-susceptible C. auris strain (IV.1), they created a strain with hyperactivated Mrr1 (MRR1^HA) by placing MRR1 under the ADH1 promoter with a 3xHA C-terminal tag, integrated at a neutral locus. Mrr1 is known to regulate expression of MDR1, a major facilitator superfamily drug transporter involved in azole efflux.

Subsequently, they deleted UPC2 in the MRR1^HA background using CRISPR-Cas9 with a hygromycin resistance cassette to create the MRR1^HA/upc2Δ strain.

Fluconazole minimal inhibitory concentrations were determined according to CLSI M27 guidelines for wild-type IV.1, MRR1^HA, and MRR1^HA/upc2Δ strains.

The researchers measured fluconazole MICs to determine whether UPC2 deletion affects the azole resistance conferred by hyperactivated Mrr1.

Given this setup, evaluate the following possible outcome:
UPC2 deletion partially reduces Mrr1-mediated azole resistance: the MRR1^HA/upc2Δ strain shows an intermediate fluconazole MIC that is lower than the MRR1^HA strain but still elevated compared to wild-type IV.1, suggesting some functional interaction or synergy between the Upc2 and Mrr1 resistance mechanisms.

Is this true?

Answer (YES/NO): NO